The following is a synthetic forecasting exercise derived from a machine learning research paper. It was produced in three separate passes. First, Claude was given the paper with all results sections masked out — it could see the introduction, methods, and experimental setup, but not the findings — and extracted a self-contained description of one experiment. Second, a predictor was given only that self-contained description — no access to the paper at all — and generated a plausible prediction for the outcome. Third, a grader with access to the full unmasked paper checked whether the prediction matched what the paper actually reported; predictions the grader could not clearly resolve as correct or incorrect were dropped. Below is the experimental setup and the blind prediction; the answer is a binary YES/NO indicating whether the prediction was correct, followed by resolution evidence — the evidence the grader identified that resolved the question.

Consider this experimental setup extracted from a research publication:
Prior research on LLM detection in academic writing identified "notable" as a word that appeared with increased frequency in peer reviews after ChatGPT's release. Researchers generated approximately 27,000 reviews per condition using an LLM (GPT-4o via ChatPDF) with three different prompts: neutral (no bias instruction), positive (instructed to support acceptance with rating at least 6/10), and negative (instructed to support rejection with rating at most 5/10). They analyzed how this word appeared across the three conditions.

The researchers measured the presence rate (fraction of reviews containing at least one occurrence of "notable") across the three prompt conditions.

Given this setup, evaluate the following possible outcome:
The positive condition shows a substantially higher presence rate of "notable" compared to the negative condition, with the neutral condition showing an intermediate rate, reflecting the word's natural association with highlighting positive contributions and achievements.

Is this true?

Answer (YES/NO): NO